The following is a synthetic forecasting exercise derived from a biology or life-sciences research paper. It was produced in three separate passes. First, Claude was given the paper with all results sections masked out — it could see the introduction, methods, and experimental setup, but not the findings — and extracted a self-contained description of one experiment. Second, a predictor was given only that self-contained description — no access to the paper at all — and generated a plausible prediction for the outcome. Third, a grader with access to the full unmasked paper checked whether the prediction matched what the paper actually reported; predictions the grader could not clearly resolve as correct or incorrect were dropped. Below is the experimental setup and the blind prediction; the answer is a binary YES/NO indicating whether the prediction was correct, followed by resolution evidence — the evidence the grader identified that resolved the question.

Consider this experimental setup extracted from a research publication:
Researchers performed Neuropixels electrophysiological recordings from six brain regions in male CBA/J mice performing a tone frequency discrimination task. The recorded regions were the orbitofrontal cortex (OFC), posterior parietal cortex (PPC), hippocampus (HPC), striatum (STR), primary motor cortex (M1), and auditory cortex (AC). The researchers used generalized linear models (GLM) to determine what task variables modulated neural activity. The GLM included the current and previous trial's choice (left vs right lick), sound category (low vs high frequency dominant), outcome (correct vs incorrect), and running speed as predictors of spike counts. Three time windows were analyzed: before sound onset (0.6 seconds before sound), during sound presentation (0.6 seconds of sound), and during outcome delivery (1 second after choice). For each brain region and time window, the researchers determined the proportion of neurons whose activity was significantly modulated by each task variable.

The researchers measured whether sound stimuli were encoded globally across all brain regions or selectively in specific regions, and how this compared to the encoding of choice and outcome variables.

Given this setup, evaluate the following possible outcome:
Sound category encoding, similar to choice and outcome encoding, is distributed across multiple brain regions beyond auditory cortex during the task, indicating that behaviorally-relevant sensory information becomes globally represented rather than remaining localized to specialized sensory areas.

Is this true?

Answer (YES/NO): NO